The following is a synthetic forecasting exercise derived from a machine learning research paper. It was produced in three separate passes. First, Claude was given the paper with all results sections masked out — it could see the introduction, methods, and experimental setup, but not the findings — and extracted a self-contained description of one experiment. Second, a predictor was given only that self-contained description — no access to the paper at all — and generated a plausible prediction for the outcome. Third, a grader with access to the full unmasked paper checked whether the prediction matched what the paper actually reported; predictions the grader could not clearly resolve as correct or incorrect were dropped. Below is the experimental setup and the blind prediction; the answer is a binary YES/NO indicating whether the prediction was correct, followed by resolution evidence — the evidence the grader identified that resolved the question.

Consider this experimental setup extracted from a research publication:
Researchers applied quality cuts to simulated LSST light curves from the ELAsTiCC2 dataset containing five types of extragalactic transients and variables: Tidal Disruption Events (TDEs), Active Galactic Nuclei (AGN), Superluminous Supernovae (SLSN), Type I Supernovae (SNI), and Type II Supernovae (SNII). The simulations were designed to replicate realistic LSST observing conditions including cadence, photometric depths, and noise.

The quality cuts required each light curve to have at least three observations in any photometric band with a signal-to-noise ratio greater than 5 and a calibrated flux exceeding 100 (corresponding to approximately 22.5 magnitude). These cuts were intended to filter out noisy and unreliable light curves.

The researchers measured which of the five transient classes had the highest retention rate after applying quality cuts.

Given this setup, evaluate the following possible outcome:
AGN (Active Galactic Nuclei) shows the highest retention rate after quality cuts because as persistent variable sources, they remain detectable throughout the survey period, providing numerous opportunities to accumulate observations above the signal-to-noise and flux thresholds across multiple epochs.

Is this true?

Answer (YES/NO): NO